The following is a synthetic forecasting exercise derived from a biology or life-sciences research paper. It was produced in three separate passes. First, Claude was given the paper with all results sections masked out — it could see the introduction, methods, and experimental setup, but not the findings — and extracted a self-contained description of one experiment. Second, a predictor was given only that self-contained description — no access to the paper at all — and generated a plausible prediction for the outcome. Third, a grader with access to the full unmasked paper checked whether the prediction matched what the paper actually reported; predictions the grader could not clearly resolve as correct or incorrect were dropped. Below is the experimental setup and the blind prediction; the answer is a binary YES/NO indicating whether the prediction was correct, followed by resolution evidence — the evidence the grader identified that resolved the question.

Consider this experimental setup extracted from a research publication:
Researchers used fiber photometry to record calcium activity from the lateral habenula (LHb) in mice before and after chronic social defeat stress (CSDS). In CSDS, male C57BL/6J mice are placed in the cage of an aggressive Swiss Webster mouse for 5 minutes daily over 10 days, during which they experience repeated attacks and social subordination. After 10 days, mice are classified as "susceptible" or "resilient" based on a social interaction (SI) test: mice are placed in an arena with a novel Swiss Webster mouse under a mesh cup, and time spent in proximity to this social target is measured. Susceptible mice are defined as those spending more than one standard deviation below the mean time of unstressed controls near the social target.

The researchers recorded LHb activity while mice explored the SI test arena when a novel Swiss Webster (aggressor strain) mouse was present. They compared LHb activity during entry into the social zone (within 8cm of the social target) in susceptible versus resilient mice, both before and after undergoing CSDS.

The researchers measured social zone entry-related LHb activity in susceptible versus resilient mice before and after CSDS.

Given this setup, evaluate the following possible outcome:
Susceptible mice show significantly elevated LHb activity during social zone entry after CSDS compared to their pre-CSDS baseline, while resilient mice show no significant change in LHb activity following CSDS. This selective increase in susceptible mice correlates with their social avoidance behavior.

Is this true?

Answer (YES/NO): YES